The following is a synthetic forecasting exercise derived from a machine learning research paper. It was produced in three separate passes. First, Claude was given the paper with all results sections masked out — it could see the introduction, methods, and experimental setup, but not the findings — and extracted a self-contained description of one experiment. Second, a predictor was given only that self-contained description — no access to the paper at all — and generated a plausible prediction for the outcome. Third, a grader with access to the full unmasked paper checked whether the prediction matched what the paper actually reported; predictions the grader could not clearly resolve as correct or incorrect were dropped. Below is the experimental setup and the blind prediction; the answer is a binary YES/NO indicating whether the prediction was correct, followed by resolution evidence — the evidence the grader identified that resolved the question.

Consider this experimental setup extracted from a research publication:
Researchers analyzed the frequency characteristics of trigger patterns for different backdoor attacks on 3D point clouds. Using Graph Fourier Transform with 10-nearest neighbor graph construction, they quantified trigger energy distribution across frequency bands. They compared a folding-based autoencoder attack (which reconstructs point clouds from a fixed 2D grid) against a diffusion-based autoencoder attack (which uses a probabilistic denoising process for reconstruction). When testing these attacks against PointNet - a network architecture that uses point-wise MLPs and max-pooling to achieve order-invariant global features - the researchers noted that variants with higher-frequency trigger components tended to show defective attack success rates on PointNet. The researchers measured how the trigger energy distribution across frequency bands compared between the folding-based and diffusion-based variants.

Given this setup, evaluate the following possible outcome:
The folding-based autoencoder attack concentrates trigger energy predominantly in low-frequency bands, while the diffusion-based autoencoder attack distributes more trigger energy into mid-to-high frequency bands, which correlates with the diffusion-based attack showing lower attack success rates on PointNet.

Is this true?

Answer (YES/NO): NO